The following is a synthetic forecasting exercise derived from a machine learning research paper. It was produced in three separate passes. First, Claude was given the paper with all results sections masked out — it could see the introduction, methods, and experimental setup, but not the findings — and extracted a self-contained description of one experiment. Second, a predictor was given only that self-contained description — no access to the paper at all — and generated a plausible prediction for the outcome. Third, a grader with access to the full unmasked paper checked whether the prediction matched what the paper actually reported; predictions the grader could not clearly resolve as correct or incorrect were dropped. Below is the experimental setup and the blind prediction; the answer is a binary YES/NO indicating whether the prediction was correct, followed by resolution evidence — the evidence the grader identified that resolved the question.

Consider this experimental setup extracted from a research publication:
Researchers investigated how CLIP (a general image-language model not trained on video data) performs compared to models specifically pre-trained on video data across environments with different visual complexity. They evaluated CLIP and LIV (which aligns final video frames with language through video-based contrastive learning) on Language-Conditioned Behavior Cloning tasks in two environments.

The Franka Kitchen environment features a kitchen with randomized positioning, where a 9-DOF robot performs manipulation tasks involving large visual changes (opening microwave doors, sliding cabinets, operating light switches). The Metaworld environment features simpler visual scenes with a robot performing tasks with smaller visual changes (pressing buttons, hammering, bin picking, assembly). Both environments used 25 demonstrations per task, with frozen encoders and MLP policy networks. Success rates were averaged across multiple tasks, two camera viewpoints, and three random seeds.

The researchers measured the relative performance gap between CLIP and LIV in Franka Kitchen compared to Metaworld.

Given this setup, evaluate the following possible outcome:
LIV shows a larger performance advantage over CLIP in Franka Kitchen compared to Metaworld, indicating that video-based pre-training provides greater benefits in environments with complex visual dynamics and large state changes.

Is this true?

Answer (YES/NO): YES